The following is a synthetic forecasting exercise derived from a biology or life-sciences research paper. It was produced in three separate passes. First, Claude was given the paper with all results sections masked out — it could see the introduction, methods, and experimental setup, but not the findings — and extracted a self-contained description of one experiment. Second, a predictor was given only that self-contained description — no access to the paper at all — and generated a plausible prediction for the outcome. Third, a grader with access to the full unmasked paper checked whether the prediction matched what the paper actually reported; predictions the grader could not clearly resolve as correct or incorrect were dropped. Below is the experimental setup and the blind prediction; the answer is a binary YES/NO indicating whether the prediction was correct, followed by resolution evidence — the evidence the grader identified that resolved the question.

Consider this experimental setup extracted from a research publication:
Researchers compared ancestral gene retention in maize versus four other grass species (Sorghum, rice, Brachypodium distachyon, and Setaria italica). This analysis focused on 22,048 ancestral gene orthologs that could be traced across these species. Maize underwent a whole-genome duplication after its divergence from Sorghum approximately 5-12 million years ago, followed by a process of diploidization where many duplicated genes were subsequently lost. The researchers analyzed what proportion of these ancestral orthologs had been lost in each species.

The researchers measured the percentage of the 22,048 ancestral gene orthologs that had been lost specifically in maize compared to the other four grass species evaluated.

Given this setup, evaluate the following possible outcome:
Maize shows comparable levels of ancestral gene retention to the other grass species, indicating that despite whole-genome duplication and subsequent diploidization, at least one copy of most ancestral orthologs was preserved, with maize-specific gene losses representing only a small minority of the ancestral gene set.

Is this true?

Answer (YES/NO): NO